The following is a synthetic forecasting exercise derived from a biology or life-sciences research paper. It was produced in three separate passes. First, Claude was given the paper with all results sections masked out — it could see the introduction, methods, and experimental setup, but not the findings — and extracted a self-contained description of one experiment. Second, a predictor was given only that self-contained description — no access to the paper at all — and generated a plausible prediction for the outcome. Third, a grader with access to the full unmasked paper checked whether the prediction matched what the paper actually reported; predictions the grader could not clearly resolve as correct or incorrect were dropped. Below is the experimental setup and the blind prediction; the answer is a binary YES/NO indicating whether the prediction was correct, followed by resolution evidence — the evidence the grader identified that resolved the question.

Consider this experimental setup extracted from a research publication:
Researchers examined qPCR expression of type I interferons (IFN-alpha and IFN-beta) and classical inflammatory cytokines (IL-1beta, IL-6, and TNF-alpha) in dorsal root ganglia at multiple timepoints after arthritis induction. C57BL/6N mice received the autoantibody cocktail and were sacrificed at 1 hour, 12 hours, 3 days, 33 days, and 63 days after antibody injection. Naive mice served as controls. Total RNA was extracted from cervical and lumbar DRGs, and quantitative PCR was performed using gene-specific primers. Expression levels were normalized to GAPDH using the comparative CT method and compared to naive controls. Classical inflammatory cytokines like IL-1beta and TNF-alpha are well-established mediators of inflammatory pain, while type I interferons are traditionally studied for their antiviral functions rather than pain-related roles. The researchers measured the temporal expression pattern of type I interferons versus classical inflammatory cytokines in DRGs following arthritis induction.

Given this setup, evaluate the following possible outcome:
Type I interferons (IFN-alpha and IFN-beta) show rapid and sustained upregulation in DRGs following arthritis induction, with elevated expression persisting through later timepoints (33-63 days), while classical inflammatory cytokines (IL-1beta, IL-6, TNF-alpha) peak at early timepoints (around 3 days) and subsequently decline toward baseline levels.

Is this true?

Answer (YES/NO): NO